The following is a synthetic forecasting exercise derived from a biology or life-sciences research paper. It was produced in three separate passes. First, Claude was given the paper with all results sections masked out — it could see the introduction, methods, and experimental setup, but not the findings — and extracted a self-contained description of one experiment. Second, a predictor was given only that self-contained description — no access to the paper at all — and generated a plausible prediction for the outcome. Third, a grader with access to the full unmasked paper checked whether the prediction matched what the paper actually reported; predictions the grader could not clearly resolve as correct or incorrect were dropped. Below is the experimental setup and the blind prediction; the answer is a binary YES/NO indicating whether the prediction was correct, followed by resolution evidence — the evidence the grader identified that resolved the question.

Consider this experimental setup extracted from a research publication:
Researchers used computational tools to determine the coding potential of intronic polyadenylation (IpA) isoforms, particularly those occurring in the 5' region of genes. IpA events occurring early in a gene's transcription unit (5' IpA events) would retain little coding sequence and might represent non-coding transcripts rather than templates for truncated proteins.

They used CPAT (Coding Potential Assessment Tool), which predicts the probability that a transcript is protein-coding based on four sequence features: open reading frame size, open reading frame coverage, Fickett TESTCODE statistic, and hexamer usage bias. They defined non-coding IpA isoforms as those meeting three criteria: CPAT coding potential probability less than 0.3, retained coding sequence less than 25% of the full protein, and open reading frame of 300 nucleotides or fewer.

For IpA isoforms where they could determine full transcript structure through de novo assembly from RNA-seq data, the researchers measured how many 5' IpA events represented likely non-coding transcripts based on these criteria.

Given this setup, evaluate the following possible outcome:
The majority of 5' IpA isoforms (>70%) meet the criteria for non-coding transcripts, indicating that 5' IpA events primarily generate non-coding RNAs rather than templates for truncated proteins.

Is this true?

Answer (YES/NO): NO